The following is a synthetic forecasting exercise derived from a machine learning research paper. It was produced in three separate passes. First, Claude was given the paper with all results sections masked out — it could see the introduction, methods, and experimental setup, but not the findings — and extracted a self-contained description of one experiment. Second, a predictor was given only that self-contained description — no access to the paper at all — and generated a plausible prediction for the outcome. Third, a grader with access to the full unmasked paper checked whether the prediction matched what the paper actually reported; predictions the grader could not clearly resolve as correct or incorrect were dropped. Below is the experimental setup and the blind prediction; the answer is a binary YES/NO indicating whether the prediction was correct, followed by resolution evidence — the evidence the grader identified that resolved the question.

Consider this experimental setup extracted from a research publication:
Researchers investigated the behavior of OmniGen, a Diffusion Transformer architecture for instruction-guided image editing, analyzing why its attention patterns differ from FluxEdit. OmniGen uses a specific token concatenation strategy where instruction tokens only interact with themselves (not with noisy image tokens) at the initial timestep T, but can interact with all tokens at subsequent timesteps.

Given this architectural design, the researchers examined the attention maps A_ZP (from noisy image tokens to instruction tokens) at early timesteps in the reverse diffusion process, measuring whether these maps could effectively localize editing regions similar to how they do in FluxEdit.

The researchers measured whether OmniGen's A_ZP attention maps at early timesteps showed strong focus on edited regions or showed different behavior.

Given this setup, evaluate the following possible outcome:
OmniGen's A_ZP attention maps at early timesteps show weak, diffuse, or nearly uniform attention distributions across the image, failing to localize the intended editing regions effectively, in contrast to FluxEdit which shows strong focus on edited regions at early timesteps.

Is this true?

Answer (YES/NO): YES